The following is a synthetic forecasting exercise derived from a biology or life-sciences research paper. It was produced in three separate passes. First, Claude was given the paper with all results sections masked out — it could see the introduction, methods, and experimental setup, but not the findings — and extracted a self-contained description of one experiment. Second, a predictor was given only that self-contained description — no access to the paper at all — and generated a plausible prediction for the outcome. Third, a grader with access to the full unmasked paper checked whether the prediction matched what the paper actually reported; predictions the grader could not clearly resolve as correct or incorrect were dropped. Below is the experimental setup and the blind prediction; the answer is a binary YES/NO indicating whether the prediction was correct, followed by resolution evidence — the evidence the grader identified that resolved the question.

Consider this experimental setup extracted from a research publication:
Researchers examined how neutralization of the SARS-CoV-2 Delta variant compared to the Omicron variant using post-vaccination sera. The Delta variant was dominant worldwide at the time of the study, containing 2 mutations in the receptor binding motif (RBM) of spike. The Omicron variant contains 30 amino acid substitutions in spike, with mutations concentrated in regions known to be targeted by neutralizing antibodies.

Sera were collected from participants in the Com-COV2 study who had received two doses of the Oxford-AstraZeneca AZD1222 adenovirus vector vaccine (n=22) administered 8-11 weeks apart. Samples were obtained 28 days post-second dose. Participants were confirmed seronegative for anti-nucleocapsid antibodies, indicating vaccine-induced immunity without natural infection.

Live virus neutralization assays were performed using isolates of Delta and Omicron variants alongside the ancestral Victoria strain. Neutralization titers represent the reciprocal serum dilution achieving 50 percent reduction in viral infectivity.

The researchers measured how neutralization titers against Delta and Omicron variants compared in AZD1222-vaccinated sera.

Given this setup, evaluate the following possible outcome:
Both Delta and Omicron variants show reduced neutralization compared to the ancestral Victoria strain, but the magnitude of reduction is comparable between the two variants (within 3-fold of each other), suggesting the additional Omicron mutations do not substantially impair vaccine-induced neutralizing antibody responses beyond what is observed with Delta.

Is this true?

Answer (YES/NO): NO